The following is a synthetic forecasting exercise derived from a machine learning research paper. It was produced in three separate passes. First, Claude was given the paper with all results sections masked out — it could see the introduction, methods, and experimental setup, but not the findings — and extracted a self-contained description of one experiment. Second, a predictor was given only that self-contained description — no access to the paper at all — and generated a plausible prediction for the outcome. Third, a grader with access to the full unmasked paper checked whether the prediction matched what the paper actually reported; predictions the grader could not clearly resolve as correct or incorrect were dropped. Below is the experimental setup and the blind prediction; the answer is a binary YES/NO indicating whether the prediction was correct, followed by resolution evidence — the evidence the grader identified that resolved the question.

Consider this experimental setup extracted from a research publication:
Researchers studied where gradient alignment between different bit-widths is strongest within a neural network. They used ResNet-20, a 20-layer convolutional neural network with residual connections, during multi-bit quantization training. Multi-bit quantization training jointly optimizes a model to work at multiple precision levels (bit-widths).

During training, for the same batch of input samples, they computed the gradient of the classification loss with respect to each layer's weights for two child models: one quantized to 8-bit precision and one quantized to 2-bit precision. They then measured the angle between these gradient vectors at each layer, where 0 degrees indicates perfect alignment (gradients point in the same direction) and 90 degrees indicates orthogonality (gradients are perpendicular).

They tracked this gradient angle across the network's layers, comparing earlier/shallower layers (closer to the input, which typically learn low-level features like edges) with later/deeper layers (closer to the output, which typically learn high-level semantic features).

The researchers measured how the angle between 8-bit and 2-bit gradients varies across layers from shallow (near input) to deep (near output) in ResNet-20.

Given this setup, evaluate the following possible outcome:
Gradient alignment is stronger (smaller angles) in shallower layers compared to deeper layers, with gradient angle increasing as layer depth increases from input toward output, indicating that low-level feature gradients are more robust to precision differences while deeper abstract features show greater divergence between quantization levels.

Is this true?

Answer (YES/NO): NO